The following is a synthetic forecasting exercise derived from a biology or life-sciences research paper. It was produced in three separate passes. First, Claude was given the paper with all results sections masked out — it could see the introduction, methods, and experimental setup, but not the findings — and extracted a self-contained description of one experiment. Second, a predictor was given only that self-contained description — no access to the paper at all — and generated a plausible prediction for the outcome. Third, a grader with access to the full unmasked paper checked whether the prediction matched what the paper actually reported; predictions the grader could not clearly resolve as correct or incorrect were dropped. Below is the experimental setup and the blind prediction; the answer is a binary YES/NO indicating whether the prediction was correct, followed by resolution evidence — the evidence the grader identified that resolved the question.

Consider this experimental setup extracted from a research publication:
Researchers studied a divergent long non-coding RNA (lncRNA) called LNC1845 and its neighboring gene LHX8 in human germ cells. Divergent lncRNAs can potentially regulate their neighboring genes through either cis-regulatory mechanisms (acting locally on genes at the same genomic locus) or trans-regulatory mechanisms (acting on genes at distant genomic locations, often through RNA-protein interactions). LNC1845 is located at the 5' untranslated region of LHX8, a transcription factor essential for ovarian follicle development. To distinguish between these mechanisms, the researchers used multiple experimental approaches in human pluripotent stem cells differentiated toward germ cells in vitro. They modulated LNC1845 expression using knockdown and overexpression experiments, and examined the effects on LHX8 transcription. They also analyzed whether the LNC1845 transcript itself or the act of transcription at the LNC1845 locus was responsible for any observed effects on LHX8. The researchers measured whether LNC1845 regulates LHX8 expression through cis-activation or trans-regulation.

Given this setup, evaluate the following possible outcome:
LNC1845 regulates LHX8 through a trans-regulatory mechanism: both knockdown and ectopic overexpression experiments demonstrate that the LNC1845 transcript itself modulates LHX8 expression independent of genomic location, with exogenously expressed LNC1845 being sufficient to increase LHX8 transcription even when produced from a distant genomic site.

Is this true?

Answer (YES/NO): NO